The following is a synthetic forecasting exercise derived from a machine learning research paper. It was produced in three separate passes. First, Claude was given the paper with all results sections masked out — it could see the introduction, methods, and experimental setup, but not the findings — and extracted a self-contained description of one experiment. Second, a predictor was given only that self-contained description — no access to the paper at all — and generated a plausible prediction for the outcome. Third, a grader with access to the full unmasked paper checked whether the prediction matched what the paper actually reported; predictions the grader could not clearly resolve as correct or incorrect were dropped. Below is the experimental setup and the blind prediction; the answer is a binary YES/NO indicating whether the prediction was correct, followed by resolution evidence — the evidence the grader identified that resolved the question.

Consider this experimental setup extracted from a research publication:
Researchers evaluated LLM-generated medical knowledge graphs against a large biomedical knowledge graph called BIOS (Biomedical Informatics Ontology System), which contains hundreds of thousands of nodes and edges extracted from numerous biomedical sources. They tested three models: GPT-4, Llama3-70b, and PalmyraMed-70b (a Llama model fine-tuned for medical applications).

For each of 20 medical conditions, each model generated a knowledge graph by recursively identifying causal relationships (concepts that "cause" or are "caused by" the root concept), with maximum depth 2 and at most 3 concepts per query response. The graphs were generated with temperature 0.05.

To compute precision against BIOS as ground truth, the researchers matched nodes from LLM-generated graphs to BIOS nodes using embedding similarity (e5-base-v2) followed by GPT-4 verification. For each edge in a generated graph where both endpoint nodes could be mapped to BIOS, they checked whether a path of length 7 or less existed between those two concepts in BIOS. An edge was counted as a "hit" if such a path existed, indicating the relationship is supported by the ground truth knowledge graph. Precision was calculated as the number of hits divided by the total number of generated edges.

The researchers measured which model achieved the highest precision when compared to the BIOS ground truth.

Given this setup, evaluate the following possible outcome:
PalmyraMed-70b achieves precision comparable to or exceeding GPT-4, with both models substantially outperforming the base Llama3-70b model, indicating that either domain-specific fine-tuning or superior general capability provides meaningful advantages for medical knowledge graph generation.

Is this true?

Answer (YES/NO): NO